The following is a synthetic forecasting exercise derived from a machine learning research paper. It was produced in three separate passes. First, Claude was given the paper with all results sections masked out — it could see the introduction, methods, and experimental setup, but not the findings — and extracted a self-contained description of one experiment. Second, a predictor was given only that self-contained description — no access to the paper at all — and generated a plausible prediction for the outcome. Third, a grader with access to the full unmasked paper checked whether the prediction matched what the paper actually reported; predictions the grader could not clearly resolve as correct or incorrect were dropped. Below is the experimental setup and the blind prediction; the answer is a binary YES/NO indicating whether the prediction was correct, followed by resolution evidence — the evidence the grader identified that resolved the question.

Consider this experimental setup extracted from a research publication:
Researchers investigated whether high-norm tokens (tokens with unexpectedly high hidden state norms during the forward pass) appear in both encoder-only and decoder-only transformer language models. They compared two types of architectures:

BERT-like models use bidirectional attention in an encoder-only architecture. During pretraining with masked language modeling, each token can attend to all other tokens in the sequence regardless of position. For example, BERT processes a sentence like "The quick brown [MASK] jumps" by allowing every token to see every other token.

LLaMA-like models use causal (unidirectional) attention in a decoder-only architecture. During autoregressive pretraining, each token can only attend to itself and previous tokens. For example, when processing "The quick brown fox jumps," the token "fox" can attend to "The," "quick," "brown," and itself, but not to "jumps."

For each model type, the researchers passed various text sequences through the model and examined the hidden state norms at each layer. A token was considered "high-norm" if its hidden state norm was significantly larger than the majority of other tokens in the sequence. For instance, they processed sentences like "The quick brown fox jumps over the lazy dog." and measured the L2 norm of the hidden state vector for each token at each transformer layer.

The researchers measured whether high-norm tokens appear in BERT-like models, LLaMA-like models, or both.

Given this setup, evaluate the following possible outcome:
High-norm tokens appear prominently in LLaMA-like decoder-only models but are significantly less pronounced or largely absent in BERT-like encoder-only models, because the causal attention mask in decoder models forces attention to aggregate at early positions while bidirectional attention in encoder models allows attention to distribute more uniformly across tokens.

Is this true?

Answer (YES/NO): NO